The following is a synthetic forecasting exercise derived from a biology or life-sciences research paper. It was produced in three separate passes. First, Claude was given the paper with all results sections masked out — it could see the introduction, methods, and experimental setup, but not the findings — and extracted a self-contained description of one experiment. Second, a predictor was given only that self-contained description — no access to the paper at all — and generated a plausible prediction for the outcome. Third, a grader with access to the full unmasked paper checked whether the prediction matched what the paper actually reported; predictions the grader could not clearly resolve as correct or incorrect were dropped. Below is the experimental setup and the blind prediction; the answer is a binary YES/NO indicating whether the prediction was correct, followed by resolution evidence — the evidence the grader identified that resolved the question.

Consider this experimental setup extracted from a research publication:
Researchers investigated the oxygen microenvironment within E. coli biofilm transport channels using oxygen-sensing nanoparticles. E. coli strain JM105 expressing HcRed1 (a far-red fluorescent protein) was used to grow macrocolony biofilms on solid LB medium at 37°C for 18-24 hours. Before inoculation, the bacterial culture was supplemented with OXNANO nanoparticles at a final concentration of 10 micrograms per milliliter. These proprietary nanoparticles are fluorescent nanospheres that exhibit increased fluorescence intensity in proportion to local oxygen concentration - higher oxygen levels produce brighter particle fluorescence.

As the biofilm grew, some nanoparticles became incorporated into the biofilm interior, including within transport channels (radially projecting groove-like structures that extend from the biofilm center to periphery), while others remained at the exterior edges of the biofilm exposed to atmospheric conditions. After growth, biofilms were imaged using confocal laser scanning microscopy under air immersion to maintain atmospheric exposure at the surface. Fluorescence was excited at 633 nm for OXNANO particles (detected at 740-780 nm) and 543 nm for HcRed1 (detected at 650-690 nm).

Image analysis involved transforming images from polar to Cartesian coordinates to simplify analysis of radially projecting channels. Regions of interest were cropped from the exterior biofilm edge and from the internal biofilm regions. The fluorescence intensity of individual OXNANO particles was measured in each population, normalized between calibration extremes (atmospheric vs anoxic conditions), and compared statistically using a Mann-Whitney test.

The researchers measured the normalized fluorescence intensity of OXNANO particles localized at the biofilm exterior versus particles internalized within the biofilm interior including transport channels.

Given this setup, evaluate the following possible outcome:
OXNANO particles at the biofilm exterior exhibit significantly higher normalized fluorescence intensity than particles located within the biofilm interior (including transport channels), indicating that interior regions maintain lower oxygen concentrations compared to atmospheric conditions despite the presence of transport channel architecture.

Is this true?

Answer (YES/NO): YES